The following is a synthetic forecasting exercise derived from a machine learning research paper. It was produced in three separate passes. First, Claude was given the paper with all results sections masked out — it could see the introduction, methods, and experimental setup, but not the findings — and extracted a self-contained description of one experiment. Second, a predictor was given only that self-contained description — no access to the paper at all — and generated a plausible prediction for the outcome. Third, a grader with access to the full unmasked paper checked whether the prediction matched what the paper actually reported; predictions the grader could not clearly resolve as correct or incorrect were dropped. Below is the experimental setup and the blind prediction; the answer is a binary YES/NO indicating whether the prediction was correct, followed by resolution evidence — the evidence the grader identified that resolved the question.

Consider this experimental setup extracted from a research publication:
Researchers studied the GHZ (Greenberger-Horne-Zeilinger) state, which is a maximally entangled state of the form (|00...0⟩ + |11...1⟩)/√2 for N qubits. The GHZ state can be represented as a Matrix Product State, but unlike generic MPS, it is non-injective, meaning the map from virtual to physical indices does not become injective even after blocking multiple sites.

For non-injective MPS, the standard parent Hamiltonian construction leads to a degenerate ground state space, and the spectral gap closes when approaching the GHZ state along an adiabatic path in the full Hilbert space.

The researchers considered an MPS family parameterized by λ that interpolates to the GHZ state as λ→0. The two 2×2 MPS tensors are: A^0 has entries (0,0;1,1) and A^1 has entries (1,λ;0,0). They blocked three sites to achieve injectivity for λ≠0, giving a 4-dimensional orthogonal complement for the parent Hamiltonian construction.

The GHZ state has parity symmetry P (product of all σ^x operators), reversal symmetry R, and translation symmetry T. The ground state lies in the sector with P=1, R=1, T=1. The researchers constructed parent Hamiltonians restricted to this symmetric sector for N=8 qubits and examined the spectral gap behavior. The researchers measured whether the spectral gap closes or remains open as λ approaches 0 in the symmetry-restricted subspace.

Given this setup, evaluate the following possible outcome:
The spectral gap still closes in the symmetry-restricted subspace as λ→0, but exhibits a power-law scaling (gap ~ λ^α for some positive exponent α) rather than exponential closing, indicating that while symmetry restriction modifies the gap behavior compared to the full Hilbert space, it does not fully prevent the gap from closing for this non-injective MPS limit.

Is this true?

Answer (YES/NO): NO